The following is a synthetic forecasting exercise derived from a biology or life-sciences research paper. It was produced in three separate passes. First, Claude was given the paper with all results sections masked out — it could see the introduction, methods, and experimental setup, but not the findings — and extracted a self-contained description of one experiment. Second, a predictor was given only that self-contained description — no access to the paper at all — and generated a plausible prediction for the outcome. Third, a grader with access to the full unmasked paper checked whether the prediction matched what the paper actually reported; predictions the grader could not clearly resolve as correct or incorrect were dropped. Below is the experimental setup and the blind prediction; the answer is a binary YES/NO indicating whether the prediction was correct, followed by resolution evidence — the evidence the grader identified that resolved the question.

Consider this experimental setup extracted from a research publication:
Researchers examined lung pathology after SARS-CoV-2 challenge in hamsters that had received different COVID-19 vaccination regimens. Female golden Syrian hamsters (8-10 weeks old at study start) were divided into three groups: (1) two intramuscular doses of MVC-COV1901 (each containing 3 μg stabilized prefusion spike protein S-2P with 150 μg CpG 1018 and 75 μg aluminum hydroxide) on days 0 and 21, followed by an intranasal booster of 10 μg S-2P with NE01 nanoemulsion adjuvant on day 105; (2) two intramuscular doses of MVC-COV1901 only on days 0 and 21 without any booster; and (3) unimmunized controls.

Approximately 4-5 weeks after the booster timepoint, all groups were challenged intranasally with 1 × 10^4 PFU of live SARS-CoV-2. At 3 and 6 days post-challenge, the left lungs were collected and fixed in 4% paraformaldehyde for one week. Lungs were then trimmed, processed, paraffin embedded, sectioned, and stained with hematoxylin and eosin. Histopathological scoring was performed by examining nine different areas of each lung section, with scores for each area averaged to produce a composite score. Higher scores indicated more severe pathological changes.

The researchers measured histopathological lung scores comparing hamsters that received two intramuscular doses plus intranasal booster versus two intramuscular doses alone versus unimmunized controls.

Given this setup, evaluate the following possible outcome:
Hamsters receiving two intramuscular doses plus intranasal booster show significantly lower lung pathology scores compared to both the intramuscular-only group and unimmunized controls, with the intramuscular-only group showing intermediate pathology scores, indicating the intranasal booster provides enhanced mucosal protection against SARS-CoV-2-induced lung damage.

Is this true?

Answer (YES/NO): NO